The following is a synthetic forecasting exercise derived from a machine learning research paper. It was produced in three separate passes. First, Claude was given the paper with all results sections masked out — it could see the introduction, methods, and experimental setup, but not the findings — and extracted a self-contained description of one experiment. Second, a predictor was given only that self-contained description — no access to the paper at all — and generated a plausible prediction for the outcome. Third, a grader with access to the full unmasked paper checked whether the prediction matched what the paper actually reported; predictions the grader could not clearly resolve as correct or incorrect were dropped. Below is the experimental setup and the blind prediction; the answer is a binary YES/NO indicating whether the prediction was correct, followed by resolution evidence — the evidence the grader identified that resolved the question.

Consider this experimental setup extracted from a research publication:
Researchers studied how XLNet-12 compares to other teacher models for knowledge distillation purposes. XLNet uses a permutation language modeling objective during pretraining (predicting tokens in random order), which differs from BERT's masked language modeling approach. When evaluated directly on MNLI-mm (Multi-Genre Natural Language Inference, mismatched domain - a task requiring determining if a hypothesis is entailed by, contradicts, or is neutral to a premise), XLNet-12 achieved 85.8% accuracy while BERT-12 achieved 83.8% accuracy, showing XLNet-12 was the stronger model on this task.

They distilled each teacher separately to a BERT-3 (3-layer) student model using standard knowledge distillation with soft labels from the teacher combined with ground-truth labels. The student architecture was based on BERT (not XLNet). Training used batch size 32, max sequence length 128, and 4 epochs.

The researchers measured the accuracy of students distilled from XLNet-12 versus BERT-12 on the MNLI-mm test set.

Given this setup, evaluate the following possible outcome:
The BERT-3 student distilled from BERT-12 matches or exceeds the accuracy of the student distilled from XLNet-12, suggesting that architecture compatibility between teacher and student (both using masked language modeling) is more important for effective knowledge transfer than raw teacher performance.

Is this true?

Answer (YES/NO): YES